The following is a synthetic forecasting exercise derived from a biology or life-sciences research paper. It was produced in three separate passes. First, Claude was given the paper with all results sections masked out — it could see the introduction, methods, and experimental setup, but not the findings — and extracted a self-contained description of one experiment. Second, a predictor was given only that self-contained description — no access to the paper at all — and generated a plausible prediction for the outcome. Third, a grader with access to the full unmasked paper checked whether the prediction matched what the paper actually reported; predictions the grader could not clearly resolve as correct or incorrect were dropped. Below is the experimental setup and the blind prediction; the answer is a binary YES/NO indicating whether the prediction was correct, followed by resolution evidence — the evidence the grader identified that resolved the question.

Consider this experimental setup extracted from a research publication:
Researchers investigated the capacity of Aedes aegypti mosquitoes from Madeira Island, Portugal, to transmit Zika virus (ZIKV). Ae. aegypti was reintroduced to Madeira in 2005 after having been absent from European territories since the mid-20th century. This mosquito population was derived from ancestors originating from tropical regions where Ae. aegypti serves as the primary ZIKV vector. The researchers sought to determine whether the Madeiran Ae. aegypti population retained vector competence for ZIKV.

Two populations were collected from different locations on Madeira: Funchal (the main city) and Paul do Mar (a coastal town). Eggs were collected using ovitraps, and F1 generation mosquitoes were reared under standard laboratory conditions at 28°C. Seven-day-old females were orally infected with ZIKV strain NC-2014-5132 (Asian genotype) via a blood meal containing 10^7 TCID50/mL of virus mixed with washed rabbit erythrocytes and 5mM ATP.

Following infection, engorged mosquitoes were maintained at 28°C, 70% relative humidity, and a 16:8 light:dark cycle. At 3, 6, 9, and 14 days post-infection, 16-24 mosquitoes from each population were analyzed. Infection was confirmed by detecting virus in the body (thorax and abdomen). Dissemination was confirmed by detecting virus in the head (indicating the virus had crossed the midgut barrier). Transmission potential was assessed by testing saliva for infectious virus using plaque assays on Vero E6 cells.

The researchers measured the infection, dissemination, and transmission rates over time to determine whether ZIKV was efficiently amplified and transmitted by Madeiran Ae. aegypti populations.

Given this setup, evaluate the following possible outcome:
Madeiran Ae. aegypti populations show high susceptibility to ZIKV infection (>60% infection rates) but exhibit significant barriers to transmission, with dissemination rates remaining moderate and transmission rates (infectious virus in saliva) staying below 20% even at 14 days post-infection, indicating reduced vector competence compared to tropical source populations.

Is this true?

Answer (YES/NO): NO